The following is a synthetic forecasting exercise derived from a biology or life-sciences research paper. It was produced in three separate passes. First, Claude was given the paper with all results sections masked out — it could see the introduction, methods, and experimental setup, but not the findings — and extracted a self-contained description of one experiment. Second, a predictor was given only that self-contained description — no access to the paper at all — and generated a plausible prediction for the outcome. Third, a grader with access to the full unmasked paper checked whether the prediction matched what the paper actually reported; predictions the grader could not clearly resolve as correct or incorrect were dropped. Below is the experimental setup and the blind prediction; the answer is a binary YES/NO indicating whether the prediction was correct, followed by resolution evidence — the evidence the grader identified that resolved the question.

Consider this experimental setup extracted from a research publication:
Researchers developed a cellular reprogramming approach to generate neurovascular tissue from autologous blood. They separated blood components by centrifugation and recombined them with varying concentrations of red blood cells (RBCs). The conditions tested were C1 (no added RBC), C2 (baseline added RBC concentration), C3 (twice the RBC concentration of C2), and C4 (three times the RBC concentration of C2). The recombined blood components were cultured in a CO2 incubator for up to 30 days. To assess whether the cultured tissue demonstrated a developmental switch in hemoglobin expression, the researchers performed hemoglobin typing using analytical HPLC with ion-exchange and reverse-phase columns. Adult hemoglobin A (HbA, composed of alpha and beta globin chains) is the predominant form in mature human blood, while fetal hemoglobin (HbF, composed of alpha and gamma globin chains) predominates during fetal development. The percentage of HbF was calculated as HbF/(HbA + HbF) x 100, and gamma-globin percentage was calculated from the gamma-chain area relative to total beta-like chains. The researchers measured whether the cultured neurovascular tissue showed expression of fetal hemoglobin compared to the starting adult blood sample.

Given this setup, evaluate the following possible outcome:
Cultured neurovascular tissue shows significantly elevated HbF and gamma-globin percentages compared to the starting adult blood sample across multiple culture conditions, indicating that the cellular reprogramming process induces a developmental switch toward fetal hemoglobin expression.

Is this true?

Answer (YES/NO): YES